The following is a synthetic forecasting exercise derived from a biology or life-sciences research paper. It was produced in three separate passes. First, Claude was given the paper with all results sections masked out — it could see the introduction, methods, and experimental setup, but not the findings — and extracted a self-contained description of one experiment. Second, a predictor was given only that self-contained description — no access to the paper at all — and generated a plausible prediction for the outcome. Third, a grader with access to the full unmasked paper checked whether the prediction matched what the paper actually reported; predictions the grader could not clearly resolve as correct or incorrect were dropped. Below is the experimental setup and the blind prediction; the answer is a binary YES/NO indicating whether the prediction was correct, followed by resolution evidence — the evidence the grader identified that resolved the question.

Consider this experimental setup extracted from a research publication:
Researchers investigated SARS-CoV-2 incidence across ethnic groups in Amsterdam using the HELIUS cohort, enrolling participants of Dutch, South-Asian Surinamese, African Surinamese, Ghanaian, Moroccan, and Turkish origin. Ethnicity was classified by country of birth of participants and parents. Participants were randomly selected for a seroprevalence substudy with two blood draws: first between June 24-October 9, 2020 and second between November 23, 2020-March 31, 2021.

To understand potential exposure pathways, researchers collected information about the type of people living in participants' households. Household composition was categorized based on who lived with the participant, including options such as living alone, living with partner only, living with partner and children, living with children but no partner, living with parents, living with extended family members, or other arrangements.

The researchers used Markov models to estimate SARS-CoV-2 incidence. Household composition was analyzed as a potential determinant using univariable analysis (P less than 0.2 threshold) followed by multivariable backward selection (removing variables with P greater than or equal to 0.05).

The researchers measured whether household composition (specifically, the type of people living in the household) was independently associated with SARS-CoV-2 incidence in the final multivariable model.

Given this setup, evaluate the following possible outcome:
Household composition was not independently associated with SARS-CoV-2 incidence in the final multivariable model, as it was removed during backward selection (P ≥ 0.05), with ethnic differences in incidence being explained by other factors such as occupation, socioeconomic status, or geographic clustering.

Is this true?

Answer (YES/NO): NO